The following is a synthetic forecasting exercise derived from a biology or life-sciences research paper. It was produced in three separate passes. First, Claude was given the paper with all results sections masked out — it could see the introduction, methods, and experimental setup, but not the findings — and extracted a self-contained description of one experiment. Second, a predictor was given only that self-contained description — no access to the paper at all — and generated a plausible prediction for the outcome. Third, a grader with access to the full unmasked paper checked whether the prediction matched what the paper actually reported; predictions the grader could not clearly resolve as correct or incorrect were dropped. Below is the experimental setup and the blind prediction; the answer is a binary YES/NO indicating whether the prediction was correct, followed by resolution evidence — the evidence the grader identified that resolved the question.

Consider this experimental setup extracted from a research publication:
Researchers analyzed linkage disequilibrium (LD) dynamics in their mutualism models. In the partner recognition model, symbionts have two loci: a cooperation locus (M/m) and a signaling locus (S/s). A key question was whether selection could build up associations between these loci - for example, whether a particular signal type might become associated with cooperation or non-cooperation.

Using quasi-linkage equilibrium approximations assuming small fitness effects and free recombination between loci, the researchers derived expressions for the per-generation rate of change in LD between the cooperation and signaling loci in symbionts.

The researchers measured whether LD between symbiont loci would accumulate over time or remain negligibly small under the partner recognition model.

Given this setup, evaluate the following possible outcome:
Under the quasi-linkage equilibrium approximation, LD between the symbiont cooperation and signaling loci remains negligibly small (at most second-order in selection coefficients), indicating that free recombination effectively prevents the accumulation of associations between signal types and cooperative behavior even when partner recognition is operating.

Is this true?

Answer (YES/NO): YES